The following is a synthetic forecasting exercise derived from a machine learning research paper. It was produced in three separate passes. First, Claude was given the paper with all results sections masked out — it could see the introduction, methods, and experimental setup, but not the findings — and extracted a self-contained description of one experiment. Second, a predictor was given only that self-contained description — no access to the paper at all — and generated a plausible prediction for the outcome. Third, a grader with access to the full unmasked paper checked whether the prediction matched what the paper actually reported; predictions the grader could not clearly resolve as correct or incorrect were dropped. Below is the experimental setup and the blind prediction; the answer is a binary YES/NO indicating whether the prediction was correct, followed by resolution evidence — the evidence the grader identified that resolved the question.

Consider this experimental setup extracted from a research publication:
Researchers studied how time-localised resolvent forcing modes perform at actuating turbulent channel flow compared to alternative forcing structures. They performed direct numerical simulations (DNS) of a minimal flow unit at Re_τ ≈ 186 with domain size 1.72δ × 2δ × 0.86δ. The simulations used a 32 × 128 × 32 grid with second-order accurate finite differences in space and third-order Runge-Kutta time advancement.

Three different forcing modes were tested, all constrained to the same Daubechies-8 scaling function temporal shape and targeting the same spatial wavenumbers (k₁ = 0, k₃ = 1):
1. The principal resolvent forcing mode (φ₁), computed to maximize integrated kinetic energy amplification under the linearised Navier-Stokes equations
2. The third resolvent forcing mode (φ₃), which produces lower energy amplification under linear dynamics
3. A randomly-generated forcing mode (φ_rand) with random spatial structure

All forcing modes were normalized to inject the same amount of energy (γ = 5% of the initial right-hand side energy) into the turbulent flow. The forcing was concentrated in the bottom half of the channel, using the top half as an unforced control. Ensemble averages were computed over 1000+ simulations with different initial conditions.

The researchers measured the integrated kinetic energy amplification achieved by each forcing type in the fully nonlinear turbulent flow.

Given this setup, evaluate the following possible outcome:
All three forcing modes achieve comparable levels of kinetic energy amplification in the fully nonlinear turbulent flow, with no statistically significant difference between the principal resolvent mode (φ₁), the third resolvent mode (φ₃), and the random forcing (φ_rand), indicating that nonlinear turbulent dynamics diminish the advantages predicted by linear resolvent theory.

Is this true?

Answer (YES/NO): NO